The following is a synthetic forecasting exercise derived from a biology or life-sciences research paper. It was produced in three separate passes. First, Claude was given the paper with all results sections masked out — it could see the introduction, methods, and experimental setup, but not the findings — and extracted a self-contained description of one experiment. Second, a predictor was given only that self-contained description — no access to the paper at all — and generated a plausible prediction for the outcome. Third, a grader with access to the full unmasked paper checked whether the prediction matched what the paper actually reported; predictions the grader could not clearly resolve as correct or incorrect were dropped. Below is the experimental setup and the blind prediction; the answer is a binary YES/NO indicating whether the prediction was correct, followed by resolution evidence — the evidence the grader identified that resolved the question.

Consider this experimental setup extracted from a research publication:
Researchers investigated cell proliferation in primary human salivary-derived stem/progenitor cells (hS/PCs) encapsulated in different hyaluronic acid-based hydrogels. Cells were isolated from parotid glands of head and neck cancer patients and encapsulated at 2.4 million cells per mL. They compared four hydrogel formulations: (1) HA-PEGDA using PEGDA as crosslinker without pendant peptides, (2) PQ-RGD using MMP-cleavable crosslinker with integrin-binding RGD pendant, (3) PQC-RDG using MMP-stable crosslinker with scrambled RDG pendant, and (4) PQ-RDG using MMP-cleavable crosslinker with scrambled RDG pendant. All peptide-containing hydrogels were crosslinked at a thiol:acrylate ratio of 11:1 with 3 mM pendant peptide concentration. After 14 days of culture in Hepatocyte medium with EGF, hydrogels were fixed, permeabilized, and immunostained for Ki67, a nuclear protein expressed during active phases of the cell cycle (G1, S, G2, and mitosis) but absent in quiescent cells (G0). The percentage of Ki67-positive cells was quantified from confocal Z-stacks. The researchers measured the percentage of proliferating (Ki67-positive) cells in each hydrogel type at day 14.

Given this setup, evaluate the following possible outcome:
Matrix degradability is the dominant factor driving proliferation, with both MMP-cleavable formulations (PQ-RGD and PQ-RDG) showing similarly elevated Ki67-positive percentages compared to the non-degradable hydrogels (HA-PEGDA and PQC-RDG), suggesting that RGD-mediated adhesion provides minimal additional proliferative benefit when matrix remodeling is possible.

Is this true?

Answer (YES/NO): NO